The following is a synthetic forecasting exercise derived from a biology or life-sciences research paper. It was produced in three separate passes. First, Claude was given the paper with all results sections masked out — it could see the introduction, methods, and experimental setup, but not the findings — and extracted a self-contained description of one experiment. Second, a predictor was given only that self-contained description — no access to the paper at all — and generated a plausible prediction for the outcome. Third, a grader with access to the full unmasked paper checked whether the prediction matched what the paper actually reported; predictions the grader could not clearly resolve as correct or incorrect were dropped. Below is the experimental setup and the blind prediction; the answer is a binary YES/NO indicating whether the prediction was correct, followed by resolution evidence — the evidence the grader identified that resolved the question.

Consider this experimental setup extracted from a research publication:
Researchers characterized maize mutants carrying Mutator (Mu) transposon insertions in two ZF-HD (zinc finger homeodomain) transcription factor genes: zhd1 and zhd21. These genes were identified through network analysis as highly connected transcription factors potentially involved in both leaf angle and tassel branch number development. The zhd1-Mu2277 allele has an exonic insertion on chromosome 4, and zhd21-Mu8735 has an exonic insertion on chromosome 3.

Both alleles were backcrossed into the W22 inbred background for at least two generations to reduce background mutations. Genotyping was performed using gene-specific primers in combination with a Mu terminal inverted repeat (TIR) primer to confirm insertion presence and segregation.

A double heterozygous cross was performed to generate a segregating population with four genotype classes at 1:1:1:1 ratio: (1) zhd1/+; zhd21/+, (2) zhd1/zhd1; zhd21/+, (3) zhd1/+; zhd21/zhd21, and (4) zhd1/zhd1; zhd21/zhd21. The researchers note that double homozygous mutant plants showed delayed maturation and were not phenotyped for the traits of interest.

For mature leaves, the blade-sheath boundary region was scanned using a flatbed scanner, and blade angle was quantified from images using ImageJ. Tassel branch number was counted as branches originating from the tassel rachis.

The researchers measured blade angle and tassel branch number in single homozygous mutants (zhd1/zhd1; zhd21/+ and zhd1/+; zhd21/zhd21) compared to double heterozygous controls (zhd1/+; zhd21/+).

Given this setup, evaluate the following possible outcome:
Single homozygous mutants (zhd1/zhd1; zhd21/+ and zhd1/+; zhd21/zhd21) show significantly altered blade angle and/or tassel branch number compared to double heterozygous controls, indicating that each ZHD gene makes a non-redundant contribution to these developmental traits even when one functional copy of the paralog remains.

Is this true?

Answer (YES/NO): NO